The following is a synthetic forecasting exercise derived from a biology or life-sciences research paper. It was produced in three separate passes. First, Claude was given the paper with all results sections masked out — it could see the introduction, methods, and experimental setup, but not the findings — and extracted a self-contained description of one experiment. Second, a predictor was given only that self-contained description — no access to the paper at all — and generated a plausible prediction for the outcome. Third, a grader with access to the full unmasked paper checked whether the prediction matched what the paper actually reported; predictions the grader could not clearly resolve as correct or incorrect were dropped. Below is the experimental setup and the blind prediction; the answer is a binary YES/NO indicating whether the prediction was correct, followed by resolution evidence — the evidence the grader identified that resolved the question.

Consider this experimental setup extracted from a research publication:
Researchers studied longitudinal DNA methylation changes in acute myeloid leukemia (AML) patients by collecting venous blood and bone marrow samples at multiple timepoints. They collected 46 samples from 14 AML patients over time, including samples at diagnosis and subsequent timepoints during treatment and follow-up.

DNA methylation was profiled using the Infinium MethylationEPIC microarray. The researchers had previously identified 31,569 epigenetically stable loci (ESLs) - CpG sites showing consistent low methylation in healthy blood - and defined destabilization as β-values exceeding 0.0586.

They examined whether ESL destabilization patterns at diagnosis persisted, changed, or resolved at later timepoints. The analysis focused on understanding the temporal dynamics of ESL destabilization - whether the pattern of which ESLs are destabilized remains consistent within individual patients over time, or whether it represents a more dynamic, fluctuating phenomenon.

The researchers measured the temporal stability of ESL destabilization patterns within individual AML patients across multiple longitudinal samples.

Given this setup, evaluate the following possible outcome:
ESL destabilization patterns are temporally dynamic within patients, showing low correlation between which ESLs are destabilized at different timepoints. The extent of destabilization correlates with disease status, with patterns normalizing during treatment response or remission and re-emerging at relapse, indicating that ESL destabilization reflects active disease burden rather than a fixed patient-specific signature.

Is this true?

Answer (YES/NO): NO